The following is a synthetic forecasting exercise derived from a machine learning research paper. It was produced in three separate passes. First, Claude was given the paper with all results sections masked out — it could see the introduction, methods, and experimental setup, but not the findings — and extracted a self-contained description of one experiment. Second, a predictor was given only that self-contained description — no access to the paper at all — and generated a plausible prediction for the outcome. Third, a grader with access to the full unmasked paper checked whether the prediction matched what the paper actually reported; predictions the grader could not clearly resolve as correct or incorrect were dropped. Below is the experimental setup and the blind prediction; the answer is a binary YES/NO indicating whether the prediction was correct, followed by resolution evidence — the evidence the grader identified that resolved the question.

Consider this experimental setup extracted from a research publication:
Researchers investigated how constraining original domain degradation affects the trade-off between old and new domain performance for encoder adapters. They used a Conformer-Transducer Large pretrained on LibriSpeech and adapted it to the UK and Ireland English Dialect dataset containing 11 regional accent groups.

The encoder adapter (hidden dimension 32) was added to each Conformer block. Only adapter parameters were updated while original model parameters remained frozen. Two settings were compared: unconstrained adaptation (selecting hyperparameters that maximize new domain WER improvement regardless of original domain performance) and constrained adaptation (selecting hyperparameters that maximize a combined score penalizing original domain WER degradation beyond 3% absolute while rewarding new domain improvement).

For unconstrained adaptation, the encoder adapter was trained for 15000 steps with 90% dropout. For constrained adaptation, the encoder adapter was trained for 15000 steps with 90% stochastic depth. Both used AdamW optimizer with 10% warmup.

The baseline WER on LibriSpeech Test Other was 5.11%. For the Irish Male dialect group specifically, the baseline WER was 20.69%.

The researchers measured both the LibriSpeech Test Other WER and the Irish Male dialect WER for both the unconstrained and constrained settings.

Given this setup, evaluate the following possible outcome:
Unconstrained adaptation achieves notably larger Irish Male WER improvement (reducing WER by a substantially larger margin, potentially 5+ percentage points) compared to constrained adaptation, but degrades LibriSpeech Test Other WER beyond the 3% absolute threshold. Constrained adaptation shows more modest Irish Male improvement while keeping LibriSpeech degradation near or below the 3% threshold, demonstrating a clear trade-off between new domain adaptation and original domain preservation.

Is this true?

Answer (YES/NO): NO